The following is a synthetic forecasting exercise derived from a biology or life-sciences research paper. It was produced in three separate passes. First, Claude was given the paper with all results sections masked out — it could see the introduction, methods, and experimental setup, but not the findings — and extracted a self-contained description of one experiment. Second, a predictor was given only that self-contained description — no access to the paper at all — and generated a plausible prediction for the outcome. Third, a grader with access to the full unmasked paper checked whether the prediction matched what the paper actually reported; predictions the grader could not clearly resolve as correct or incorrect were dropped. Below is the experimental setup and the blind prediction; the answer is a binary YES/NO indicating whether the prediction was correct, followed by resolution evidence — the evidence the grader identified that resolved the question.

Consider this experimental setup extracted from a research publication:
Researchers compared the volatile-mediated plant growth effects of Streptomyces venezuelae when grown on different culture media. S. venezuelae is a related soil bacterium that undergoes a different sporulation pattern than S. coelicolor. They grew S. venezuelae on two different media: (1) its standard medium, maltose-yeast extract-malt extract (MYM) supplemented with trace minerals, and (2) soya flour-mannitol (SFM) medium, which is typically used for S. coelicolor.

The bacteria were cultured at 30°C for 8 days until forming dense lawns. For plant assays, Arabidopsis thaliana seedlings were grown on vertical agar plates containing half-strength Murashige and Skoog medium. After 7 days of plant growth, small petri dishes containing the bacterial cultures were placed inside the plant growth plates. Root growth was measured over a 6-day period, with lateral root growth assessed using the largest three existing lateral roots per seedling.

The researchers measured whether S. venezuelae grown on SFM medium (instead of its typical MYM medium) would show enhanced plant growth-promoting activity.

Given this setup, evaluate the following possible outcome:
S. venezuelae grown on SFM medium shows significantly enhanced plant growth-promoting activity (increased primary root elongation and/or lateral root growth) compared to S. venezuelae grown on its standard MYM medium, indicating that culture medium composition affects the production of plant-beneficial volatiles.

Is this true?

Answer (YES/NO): YES